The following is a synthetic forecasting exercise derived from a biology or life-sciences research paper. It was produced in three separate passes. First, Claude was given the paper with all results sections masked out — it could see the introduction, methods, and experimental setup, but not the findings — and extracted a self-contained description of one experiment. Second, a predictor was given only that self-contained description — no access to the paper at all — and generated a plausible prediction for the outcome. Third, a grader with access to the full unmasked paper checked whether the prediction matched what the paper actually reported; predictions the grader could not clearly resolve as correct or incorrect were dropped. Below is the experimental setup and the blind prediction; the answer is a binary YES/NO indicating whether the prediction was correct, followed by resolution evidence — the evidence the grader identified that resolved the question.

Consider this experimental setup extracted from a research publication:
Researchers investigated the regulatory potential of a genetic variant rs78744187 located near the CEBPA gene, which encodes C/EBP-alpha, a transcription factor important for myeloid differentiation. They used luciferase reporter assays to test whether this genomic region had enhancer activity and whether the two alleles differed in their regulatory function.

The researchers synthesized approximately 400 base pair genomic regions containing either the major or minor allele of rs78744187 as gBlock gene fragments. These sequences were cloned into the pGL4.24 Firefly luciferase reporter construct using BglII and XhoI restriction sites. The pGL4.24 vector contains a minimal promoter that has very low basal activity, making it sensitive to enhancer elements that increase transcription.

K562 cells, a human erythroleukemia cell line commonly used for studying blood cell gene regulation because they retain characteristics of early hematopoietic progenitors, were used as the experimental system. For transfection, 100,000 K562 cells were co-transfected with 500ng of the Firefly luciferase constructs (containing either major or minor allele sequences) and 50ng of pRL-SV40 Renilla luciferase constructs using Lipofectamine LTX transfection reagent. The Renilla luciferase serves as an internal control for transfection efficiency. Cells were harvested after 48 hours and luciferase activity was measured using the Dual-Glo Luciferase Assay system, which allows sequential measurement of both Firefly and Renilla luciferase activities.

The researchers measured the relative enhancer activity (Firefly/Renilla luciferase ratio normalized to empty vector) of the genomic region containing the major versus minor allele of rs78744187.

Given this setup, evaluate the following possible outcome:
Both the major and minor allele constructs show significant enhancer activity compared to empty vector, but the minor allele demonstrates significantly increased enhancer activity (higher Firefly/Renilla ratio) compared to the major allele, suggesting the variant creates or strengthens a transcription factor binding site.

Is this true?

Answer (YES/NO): NO